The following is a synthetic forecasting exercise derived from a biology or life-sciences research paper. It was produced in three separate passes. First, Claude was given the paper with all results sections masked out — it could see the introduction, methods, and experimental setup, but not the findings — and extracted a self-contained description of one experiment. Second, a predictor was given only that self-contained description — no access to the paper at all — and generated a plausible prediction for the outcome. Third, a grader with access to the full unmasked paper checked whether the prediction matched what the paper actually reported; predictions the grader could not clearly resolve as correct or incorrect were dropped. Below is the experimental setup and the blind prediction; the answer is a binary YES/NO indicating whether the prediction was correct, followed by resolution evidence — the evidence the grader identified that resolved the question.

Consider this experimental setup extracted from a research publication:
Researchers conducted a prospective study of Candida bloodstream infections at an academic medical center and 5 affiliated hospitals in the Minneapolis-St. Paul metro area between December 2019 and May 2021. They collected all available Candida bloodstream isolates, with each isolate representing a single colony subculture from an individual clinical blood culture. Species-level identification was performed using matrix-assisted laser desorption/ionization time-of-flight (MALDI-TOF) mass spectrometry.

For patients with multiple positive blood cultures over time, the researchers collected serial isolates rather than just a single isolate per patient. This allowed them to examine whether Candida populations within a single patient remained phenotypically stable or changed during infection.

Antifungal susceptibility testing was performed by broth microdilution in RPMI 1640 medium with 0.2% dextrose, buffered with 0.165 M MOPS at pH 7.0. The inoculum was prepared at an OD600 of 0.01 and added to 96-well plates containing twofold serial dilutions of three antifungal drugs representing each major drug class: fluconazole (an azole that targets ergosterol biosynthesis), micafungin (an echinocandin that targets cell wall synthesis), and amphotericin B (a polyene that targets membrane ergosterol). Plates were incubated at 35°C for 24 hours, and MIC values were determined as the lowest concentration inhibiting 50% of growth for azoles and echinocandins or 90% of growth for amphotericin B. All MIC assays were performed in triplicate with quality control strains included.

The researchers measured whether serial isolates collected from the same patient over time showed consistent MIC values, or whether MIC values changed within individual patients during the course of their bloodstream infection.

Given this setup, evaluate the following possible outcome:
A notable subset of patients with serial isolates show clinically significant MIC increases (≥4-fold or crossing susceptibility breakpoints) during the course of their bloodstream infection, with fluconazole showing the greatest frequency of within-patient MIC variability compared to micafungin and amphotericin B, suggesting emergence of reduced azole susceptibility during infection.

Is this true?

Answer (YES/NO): YES